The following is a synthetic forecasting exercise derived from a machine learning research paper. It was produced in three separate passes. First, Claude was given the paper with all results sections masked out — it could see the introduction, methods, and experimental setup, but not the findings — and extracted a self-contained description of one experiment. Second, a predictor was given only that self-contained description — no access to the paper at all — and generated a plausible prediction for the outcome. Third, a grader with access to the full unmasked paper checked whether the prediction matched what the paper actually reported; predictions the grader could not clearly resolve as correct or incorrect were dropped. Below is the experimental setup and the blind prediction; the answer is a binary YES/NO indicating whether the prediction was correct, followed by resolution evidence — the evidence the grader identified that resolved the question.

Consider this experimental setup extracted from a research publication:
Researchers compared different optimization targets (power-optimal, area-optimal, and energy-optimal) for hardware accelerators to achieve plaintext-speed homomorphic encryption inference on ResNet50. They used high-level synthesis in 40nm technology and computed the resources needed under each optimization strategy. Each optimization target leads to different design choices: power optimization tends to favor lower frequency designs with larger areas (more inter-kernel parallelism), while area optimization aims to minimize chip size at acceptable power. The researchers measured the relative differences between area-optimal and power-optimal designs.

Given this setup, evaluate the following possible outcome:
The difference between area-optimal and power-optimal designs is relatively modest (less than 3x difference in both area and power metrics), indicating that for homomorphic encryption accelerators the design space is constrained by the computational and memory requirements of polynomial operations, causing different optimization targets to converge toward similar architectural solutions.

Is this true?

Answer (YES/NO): NO